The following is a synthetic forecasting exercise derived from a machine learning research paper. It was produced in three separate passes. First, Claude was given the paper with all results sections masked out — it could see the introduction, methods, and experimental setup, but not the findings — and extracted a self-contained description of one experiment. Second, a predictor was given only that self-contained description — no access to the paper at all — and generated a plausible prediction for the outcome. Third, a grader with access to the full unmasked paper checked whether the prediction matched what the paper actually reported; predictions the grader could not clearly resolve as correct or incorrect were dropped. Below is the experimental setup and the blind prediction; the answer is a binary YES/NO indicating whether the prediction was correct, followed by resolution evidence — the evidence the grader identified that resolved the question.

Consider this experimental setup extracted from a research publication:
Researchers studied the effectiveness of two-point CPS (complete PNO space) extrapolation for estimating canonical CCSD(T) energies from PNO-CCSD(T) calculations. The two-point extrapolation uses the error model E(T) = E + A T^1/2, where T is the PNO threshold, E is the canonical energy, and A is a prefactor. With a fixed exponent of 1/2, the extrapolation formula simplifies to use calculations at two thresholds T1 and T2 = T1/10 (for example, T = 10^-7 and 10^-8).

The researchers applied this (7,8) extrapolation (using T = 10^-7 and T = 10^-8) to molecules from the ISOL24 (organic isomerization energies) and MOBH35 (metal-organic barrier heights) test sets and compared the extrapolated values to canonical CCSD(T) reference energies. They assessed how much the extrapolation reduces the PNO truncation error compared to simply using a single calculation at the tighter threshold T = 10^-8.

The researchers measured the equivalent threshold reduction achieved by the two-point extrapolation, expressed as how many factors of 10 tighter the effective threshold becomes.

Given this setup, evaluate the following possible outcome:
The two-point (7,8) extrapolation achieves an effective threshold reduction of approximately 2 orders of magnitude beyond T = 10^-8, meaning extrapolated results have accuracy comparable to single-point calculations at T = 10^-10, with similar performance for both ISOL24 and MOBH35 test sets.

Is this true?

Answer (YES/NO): NO